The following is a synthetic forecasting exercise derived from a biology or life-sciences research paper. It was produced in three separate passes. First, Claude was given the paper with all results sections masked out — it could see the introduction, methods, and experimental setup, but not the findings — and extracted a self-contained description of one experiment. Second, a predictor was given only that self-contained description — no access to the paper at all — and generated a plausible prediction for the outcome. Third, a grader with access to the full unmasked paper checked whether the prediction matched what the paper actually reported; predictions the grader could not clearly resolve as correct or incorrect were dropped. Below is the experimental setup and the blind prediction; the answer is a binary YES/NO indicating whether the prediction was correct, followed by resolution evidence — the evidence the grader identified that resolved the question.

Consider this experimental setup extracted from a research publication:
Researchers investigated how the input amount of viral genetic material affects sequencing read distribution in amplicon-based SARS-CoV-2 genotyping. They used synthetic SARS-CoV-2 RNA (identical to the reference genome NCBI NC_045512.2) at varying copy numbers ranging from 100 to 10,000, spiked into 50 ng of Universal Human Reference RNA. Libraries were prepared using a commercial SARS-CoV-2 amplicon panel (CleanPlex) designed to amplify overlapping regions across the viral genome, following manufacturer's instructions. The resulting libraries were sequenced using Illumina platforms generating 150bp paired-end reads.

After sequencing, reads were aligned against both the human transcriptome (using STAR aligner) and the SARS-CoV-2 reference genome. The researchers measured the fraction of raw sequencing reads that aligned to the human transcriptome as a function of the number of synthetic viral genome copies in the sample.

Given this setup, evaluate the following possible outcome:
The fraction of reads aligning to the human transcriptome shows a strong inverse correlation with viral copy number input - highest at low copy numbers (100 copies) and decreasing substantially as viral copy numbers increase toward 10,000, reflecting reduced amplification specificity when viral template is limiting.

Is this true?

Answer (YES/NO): NO